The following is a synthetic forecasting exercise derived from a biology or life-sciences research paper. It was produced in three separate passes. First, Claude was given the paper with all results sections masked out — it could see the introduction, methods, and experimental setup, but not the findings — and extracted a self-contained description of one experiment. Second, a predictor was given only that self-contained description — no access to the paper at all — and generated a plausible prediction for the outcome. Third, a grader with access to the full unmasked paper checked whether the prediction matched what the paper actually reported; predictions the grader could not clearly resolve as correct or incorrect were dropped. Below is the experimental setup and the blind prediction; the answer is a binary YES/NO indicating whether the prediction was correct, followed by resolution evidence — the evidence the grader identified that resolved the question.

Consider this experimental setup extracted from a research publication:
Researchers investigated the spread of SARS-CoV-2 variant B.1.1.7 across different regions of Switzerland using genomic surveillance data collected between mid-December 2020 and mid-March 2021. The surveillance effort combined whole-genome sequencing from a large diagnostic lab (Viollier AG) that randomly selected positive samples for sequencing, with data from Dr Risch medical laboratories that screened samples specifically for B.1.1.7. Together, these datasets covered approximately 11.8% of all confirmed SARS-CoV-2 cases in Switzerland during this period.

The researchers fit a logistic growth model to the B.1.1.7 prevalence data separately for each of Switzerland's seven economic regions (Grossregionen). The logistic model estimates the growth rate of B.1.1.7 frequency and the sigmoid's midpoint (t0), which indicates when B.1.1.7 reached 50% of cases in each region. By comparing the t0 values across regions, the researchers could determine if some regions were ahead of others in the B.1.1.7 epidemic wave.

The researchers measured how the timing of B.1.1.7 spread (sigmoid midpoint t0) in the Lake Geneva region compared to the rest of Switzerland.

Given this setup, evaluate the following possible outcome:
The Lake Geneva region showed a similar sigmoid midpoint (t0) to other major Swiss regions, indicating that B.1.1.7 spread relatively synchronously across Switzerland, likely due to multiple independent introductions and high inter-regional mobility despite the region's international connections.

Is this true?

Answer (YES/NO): NO